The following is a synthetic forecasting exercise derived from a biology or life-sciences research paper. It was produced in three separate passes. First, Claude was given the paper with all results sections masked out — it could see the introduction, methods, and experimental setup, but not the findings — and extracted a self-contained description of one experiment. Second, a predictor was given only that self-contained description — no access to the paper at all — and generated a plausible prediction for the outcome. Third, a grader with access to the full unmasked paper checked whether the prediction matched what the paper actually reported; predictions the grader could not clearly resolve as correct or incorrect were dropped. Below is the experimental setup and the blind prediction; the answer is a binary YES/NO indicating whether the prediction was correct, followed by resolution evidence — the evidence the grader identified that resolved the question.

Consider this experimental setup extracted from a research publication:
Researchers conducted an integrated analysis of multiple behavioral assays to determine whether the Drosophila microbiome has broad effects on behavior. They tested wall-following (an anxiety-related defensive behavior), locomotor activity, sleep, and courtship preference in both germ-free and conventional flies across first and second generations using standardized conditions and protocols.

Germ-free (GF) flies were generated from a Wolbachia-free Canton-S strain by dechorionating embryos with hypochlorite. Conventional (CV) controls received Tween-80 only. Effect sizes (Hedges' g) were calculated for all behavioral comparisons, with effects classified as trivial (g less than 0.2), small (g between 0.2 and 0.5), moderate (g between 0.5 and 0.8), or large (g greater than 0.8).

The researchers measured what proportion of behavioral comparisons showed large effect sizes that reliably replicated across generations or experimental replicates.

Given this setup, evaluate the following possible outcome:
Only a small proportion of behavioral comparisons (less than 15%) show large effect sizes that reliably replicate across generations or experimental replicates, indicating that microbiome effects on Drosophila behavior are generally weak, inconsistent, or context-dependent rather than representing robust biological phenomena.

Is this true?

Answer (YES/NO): YES